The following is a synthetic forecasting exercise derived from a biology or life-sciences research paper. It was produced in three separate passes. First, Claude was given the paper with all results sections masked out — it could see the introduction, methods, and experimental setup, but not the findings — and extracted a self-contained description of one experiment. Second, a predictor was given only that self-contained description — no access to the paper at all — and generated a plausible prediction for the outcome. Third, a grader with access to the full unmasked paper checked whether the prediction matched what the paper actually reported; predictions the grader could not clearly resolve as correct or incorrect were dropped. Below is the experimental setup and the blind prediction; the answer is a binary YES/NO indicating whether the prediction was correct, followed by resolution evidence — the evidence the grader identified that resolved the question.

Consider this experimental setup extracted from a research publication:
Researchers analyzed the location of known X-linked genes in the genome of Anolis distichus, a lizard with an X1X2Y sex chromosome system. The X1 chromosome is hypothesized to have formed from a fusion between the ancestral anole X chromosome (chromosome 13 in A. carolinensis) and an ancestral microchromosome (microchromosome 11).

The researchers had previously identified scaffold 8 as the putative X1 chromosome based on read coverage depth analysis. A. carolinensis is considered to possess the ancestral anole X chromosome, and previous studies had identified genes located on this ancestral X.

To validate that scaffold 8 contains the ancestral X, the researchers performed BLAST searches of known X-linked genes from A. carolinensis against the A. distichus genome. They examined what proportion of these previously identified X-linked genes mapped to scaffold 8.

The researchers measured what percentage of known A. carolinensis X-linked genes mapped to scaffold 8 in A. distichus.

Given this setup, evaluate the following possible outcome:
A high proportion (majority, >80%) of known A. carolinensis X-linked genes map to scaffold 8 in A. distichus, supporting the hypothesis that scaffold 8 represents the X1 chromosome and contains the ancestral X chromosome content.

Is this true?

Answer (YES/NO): YES